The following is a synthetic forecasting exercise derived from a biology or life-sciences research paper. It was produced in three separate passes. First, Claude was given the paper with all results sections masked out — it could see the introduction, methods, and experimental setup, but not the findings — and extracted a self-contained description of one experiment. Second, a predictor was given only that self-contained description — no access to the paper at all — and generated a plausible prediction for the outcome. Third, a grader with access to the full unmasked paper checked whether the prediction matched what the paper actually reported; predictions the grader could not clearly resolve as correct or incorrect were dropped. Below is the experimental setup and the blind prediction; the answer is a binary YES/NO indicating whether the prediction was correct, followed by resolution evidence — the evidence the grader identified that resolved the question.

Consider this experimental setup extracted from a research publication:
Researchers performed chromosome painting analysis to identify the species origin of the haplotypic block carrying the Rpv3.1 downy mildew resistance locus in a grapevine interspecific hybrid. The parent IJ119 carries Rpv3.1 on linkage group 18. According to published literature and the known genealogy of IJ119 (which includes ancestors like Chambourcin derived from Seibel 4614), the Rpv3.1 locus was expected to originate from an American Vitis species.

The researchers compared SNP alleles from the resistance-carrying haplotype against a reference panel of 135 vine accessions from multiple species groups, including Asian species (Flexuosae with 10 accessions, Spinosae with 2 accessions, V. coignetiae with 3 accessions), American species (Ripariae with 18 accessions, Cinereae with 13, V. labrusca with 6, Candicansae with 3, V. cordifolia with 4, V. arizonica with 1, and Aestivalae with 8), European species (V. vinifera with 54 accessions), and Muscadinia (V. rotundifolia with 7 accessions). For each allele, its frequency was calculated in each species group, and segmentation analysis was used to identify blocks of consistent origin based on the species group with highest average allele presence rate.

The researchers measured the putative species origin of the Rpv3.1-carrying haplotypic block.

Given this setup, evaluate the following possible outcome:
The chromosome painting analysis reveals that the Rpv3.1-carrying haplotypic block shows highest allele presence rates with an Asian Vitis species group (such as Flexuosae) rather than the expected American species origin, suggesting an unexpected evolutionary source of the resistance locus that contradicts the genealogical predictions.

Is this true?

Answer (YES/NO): YES